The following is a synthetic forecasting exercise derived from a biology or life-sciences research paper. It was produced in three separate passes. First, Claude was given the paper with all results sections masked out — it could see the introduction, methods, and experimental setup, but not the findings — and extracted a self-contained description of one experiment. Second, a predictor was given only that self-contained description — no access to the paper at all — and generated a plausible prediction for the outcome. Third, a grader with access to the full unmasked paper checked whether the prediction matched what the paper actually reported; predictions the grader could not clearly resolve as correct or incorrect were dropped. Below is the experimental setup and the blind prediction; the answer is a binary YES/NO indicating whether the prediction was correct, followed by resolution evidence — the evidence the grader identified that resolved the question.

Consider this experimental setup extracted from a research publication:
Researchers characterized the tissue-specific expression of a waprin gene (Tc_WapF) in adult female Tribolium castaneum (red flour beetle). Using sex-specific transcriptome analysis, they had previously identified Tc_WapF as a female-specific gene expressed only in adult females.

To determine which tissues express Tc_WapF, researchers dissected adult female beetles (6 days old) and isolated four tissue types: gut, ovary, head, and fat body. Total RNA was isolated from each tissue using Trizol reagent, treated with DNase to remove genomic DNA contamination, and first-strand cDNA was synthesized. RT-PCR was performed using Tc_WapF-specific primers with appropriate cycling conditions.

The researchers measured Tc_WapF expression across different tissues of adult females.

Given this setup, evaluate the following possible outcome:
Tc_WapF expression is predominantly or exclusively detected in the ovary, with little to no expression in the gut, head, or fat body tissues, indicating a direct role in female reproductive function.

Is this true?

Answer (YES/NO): NO